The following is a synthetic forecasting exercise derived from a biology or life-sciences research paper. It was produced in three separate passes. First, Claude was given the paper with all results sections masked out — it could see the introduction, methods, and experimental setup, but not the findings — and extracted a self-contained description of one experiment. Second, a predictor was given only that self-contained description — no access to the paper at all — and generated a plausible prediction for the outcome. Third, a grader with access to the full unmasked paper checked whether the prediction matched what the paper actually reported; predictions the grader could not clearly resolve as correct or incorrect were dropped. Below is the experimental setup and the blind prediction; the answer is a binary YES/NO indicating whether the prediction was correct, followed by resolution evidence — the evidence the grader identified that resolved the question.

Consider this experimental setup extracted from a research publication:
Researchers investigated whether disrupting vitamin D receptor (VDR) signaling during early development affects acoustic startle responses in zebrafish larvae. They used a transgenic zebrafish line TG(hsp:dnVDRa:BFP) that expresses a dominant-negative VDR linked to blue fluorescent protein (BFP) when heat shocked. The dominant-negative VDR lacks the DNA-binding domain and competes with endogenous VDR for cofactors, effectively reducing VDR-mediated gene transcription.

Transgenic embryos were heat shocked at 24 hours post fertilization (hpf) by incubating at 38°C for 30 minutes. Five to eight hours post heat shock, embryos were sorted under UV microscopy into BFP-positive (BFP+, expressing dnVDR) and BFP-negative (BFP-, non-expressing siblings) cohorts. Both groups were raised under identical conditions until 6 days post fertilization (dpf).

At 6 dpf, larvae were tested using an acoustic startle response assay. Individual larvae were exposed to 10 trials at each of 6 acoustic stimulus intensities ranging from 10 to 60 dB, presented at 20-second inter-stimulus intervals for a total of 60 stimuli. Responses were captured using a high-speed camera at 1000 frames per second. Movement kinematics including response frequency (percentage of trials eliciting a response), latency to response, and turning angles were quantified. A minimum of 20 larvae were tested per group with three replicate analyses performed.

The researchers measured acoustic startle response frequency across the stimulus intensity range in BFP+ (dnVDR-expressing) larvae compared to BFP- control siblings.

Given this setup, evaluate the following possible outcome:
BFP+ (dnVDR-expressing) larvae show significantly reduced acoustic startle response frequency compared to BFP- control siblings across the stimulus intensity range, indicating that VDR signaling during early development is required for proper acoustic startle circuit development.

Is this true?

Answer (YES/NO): NO